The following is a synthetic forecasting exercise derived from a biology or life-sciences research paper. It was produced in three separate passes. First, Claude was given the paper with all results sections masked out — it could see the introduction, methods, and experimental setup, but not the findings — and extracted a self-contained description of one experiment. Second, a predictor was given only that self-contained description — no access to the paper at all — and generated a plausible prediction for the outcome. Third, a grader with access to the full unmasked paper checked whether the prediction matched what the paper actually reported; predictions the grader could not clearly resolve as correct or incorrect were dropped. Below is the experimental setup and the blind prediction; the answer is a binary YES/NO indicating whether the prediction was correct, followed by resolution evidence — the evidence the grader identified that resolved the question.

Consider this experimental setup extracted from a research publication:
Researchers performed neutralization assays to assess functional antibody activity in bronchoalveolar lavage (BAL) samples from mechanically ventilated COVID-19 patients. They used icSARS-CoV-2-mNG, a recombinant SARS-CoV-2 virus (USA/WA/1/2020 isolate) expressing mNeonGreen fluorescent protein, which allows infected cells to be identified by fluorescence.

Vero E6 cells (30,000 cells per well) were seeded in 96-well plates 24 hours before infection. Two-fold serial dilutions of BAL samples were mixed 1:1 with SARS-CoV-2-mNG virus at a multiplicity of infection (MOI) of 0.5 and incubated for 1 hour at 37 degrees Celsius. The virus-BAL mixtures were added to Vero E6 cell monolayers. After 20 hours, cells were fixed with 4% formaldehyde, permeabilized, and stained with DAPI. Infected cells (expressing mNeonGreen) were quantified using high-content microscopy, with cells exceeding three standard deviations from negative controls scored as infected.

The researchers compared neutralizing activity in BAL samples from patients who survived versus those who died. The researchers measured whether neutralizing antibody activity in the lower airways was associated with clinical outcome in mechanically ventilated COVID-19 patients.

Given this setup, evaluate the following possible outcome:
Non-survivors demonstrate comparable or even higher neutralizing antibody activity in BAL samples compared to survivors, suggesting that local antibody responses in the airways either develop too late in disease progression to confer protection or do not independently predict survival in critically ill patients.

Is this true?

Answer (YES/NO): YES